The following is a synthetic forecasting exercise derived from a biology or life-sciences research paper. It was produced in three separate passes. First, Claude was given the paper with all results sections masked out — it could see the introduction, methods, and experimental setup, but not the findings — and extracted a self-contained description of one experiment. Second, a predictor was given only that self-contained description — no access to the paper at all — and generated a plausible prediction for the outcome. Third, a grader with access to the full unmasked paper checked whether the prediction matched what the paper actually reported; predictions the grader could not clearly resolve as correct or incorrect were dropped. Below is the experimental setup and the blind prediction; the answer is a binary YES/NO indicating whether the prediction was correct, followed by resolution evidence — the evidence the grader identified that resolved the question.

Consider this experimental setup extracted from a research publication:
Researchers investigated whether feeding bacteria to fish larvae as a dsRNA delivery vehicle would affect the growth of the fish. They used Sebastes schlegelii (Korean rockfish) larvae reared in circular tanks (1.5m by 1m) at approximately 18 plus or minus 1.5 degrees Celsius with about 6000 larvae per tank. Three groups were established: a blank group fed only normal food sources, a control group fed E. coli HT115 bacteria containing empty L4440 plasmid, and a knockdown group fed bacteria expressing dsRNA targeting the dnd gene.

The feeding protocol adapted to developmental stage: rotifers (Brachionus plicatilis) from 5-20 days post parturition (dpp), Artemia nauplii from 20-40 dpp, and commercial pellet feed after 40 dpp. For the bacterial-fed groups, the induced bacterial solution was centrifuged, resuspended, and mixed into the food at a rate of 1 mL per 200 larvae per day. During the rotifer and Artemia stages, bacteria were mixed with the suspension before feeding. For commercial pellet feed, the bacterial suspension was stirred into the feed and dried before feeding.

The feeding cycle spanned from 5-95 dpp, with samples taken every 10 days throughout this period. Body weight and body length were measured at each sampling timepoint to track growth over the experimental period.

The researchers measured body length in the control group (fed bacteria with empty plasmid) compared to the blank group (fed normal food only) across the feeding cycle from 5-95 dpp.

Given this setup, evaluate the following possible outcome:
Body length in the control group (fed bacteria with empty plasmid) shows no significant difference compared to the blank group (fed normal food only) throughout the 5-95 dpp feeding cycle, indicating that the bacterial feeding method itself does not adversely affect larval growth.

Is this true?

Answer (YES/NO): NO